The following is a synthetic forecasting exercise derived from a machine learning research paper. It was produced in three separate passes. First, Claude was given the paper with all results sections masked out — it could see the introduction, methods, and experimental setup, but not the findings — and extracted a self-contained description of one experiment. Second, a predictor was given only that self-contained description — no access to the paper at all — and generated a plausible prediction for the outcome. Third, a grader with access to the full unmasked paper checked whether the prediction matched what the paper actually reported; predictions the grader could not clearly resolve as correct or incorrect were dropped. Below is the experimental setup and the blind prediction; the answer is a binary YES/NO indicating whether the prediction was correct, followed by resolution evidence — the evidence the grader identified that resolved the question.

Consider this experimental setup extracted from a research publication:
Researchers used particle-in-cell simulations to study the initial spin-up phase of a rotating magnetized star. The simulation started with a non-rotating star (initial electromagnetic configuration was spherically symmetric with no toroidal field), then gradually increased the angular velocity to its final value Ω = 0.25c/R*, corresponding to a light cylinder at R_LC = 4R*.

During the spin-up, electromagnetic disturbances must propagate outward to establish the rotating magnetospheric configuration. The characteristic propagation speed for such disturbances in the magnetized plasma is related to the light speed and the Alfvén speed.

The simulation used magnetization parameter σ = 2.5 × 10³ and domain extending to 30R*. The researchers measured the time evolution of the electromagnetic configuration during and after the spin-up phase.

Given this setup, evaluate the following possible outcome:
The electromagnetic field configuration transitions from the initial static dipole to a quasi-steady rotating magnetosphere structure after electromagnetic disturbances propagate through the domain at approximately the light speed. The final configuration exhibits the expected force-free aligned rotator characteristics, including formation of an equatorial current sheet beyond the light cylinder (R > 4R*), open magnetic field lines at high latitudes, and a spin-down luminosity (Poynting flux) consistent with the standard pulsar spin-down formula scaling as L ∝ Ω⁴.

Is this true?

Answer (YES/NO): NO